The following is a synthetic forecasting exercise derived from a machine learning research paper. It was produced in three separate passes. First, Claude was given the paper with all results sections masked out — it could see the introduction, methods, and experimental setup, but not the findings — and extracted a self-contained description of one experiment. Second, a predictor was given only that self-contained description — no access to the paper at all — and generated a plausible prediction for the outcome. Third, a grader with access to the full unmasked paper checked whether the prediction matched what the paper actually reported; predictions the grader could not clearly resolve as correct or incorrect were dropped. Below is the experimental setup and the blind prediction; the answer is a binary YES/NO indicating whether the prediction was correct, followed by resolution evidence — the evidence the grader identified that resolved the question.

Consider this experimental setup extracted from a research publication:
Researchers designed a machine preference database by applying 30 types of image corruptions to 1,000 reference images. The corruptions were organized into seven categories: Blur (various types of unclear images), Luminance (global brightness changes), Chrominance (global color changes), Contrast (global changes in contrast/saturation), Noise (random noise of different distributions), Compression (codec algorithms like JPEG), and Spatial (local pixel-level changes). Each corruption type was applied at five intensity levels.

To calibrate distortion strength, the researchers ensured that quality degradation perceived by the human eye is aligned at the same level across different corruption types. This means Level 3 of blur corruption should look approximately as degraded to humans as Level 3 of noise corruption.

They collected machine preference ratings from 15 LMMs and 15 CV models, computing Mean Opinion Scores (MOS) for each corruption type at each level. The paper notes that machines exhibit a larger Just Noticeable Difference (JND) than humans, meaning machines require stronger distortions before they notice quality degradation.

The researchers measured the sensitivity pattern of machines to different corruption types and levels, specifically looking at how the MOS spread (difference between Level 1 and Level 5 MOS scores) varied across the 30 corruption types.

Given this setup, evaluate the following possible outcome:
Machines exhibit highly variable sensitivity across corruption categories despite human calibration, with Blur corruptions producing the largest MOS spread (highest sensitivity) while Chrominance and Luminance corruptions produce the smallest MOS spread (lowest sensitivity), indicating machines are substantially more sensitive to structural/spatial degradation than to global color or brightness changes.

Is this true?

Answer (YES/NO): NO